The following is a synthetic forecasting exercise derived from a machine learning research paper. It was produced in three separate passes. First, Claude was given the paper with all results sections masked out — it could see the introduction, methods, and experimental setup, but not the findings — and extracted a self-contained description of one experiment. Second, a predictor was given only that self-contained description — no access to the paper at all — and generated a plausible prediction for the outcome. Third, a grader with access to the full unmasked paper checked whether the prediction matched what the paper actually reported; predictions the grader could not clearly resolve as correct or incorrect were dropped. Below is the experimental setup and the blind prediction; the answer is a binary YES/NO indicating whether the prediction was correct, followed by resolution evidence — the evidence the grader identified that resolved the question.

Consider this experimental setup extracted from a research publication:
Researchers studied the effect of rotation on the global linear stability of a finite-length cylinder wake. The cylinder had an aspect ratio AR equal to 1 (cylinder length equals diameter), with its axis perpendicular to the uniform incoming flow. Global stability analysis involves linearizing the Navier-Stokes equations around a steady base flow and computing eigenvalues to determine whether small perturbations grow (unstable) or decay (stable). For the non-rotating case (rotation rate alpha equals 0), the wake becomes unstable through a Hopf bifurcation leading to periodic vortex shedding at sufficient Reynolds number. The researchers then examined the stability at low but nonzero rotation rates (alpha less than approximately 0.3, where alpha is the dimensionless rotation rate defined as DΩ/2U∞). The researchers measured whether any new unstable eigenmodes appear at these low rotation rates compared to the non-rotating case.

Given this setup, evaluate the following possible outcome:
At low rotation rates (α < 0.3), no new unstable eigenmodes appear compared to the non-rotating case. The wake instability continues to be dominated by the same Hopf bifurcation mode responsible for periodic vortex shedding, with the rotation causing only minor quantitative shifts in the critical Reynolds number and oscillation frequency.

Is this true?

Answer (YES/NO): NO